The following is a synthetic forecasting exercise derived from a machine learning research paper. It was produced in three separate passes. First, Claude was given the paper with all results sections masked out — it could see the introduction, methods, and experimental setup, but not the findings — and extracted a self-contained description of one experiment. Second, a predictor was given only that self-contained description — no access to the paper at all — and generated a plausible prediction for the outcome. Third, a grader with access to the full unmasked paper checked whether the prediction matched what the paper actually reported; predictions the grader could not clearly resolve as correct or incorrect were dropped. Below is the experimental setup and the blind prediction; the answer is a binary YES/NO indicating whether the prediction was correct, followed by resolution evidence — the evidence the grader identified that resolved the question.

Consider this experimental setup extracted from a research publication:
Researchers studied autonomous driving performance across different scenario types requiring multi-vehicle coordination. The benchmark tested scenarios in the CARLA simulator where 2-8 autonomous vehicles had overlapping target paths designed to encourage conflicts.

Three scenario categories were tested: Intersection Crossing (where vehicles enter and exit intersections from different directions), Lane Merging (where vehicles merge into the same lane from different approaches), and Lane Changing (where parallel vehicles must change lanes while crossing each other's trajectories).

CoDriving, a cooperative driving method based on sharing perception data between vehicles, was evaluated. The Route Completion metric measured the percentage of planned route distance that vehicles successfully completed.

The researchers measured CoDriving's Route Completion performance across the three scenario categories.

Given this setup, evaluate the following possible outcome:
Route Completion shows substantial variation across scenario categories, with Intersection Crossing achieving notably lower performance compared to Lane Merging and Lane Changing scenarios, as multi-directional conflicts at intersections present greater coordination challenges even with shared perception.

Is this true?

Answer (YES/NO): YES